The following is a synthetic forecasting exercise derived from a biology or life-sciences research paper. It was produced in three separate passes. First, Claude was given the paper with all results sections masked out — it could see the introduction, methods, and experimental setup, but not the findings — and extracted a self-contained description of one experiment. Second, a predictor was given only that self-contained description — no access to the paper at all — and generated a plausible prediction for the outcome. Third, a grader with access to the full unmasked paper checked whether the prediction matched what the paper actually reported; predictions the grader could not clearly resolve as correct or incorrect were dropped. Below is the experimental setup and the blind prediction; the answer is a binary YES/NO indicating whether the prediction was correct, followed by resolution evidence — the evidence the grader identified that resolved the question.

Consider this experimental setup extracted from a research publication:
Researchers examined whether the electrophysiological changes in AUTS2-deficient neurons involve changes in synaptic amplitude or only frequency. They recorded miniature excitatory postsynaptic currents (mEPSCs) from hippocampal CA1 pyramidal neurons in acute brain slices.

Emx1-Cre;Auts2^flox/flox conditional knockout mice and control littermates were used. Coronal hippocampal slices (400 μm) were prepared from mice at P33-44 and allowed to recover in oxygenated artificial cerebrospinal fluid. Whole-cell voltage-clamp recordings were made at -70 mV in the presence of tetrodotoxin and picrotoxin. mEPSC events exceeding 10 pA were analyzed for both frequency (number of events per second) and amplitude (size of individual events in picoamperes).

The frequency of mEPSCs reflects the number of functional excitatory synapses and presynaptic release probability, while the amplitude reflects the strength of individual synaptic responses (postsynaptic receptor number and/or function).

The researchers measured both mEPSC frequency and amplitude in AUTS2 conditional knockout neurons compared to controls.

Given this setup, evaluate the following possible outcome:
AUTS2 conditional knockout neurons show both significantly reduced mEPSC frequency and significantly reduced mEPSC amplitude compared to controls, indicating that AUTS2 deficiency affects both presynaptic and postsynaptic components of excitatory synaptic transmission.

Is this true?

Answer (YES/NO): NO